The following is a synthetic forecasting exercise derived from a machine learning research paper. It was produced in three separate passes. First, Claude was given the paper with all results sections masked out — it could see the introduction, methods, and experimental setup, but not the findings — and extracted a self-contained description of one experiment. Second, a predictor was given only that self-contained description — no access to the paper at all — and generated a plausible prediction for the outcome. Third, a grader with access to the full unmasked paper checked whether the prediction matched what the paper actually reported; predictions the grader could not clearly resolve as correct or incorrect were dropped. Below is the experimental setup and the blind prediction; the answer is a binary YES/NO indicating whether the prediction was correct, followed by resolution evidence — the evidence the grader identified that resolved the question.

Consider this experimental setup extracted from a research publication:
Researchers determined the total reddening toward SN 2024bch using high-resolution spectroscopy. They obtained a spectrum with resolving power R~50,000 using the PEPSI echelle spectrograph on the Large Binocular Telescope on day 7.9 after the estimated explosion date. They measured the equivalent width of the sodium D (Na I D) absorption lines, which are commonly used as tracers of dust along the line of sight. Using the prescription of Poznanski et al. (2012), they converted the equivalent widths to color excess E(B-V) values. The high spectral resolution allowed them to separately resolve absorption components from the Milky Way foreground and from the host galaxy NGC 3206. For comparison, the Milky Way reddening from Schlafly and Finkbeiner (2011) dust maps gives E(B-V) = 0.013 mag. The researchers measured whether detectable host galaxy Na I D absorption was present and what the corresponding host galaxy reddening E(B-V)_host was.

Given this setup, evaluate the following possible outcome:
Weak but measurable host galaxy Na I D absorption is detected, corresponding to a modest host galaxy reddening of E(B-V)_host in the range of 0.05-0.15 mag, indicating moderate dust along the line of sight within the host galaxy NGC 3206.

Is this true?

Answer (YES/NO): NO